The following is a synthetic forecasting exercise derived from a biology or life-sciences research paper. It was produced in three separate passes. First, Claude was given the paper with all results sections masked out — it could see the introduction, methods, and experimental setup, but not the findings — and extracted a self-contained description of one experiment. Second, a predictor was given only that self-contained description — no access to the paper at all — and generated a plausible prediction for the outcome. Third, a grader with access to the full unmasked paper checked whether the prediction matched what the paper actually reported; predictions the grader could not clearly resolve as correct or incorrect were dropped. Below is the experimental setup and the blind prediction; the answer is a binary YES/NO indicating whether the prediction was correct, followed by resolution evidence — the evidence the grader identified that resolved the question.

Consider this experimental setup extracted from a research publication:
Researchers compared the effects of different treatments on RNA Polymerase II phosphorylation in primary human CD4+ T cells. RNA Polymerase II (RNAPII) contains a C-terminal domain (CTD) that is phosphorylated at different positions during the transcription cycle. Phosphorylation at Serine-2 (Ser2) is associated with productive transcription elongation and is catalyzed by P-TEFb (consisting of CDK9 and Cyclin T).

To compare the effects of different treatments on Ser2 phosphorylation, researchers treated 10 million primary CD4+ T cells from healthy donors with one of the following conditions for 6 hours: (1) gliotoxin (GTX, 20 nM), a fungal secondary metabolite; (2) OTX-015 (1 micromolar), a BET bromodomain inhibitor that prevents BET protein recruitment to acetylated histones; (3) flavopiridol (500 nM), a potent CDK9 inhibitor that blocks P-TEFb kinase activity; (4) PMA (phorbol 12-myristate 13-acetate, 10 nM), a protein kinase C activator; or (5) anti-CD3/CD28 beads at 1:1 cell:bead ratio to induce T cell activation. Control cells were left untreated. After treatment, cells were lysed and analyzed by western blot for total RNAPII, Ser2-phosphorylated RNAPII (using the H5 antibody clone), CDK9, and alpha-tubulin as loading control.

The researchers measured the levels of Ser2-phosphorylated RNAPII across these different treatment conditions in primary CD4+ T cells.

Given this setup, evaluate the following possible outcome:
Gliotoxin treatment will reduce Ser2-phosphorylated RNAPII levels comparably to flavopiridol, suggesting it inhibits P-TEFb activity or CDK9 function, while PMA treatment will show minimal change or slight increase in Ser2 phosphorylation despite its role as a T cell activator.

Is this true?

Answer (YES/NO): NO